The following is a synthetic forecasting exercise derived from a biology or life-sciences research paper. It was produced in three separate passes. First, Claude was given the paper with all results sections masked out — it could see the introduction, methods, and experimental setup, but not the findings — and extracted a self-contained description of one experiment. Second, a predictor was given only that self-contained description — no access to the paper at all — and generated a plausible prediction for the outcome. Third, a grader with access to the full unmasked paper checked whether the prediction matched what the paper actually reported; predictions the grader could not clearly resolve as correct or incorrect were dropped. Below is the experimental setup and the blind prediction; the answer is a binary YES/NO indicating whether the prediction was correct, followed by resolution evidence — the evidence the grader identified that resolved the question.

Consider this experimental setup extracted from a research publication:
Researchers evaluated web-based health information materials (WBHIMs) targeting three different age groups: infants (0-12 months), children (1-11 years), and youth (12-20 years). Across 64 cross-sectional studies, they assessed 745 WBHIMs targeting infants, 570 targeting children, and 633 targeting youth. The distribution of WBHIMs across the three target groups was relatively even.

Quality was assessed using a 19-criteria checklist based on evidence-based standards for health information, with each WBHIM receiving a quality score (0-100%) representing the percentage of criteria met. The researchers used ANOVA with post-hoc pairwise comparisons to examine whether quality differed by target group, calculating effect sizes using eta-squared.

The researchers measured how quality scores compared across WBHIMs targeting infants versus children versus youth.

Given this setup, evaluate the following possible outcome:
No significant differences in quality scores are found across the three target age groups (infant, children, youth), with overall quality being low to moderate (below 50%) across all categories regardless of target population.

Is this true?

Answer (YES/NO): NO